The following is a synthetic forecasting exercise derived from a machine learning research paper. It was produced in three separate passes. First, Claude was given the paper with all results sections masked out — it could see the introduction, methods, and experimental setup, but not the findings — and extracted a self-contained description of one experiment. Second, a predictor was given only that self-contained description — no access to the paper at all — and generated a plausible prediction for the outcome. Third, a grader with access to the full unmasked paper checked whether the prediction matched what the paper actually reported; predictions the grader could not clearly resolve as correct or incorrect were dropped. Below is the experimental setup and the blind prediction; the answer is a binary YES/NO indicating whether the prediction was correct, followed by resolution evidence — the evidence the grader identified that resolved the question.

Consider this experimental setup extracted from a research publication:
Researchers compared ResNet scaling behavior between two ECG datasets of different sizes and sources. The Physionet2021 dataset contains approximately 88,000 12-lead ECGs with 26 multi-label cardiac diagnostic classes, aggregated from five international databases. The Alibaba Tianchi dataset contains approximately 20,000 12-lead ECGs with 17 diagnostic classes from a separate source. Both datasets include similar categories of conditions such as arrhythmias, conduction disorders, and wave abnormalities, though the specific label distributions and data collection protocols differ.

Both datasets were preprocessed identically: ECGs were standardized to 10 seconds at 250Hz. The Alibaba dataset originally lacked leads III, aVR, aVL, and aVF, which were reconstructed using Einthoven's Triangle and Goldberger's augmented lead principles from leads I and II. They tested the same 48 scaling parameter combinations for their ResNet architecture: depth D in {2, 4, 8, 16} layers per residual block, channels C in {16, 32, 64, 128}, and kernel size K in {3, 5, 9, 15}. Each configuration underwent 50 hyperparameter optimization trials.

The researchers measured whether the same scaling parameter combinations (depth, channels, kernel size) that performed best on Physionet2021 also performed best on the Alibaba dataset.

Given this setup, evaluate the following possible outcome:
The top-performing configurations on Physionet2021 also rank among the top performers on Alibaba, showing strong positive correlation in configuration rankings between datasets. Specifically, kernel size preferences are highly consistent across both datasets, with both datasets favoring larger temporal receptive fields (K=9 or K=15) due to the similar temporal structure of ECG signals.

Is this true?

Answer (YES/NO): NO